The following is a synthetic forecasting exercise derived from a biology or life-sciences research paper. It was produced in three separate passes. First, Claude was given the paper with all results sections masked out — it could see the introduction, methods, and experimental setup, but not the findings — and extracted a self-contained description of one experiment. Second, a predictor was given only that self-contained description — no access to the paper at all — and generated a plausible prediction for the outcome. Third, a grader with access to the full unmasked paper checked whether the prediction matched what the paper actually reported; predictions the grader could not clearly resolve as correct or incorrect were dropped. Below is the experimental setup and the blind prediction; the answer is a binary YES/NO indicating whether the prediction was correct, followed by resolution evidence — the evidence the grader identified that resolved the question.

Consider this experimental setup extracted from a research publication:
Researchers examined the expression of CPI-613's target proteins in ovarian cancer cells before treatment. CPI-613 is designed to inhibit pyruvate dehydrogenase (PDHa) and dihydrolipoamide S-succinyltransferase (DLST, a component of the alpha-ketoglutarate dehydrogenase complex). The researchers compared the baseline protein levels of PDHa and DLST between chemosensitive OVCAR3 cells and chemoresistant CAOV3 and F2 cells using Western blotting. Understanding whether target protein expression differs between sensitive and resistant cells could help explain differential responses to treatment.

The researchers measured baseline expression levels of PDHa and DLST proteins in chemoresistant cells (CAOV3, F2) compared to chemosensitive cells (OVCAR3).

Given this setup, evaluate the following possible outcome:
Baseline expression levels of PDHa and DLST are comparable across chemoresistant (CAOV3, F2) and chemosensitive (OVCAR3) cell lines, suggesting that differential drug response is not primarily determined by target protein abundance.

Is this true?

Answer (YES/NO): NO